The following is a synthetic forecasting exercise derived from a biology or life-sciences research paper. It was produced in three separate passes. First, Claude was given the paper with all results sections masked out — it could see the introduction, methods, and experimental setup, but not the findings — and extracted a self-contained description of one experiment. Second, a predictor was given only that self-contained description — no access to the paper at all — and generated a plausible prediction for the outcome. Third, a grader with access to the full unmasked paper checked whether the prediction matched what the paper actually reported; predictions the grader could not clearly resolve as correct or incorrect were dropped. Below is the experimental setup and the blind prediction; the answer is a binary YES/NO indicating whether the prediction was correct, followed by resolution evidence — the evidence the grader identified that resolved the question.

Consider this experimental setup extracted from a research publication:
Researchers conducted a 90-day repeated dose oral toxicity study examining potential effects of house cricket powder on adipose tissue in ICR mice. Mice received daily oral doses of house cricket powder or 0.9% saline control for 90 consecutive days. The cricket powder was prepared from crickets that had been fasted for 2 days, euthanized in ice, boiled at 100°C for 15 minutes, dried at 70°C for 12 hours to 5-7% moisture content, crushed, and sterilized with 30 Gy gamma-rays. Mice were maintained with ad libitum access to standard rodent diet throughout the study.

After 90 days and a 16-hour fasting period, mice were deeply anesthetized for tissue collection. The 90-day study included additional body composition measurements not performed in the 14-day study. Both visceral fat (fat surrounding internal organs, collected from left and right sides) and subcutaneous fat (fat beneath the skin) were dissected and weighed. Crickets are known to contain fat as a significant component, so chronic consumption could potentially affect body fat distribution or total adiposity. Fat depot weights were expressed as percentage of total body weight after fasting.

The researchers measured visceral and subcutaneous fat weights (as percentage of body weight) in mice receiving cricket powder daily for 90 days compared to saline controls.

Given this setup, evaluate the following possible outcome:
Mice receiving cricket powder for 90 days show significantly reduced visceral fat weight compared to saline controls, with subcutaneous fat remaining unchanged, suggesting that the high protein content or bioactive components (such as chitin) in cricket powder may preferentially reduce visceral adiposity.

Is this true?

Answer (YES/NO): NO